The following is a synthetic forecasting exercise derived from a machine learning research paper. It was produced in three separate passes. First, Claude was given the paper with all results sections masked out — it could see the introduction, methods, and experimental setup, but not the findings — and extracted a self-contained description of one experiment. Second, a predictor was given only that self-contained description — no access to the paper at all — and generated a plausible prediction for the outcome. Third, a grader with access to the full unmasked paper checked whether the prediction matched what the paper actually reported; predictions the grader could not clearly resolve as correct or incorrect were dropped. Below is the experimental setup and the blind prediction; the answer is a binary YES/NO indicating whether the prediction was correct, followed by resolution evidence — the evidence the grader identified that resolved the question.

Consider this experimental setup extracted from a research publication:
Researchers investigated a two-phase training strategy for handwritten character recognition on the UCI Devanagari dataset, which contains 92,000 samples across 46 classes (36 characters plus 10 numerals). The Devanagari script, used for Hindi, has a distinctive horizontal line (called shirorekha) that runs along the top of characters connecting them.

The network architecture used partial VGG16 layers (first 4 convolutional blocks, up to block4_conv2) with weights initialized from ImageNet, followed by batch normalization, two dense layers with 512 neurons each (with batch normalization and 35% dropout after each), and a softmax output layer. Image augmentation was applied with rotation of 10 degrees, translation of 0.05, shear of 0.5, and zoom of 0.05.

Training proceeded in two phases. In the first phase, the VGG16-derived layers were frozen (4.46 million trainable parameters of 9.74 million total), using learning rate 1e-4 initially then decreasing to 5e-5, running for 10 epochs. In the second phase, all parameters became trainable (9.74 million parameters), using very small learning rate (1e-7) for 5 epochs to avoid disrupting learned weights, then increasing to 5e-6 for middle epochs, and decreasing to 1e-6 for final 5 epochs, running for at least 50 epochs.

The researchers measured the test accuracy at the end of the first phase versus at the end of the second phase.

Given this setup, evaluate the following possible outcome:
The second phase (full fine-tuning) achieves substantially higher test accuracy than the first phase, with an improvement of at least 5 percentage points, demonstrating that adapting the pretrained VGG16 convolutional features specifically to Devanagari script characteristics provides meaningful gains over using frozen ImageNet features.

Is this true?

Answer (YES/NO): NO